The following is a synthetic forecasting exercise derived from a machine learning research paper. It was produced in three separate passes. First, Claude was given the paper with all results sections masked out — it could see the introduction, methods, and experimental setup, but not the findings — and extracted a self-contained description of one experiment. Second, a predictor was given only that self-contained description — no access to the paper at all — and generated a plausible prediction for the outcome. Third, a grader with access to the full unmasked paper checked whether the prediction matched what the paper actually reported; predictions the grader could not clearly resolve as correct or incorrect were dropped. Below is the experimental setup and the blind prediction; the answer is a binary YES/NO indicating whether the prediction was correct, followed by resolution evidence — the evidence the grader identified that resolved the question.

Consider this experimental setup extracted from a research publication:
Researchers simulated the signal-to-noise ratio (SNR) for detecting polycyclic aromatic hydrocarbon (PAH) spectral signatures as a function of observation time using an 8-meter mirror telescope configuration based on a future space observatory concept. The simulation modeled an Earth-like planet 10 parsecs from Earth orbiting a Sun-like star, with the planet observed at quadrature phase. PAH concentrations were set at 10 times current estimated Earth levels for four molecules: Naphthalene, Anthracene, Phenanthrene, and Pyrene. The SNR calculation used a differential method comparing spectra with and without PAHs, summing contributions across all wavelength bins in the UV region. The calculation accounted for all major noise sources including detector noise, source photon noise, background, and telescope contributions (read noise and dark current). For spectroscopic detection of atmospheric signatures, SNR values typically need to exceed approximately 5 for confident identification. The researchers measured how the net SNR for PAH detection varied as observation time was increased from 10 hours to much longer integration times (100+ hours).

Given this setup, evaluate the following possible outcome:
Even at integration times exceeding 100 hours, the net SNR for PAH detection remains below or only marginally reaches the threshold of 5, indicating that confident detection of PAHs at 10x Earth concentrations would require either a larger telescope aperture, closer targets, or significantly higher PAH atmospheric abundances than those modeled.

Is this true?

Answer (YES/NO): YES